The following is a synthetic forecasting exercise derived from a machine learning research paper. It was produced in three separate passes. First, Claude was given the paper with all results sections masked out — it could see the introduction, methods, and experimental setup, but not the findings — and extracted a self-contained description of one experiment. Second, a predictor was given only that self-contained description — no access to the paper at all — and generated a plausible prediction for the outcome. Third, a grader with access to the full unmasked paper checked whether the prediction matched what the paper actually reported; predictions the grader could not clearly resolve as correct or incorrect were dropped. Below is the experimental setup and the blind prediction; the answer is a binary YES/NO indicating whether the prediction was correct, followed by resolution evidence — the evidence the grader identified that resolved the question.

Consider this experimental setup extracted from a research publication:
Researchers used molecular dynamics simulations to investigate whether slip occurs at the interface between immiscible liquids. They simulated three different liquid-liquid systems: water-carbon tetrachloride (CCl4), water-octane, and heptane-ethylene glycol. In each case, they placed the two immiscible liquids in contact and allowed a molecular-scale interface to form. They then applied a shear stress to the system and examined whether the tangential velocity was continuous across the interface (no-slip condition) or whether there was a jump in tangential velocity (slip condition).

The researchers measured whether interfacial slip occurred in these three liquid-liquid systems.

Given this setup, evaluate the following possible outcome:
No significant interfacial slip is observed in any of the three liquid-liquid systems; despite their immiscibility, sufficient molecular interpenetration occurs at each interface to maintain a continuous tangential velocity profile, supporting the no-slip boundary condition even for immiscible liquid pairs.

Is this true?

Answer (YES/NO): NO